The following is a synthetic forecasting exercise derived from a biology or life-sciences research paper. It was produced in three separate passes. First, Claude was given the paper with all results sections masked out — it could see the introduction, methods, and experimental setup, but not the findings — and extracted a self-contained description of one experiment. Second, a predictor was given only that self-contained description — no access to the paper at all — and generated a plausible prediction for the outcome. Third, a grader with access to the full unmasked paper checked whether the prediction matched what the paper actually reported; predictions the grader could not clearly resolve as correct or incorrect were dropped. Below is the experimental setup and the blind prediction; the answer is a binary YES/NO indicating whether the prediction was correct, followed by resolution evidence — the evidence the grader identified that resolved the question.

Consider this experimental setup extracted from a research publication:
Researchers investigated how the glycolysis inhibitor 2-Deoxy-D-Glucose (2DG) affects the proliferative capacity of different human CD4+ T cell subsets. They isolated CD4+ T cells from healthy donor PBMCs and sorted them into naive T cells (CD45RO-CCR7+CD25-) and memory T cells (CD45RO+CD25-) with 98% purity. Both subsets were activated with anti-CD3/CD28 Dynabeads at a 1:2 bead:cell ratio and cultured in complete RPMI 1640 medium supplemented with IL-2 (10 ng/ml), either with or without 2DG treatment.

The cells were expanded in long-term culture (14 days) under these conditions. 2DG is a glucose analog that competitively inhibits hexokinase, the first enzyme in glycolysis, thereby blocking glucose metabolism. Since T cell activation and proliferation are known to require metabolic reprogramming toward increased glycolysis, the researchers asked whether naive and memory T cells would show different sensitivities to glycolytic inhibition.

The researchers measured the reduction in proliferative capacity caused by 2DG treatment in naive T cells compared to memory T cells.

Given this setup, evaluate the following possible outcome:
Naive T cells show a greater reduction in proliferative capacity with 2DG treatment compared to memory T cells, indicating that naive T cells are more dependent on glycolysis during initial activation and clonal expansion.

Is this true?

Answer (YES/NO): YES